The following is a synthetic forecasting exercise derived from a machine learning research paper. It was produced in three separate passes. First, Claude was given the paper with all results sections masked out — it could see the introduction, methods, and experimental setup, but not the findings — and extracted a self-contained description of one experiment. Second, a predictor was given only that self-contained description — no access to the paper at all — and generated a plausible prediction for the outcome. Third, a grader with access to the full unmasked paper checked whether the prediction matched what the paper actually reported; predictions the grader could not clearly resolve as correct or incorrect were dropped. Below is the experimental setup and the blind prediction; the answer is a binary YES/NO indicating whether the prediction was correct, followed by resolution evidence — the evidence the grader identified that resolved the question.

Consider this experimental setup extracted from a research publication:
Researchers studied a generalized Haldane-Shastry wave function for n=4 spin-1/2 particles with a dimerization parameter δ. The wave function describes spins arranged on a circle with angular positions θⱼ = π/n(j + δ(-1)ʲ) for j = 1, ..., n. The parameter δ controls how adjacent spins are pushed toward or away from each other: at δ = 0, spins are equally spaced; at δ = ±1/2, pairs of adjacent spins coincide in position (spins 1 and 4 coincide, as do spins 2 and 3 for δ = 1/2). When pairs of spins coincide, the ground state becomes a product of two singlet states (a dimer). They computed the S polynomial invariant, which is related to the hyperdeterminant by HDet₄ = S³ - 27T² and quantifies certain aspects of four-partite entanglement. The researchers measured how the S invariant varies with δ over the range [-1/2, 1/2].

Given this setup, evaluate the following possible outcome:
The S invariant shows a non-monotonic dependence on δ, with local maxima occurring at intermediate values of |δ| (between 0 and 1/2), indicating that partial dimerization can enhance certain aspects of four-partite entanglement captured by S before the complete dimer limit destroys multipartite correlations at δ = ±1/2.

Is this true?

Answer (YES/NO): NO